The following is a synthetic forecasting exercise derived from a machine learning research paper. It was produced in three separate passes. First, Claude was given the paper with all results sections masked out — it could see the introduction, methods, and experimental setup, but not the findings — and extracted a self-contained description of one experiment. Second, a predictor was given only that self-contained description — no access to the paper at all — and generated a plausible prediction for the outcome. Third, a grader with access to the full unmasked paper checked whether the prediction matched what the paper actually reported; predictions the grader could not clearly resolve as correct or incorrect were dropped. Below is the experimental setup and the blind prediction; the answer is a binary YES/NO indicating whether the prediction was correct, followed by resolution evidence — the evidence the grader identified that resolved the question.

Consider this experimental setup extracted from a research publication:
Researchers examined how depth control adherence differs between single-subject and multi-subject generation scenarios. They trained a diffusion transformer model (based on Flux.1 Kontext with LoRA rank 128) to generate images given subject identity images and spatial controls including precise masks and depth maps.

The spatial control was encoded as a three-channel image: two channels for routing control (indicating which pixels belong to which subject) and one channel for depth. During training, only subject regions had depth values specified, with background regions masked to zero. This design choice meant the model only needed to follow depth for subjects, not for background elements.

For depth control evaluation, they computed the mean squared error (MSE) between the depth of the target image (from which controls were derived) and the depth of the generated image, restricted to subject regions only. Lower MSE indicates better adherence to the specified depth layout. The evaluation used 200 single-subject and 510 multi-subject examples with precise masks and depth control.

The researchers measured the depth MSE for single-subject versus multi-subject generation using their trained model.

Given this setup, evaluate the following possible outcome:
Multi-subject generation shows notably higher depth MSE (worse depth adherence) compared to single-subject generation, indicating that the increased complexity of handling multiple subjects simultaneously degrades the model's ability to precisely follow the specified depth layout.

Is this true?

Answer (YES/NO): NO